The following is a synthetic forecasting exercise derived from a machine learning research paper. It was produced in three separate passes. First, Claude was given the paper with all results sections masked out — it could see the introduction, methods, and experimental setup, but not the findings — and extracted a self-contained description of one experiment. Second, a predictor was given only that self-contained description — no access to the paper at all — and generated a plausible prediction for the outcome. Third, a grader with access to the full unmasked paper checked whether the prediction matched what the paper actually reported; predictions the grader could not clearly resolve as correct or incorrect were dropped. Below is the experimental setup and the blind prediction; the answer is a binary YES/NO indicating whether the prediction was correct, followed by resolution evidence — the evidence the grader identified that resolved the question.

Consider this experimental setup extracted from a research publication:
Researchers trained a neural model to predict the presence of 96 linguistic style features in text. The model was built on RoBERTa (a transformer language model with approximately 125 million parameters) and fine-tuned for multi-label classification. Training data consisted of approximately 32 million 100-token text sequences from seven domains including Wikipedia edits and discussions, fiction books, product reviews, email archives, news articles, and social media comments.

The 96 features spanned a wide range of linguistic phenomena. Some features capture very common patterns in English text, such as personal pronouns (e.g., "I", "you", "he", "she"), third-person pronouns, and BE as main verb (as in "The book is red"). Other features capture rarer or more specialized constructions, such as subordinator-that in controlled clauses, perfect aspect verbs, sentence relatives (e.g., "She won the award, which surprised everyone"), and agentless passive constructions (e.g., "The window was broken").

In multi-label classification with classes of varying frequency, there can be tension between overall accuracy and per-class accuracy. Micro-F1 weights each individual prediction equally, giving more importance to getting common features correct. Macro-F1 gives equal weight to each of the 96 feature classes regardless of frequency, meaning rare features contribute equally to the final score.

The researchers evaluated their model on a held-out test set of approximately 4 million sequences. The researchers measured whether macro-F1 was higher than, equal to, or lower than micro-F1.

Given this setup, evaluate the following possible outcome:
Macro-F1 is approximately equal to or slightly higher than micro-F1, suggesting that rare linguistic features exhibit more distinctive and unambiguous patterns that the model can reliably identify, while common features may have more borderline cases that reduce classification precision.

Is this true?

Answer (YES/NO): NO